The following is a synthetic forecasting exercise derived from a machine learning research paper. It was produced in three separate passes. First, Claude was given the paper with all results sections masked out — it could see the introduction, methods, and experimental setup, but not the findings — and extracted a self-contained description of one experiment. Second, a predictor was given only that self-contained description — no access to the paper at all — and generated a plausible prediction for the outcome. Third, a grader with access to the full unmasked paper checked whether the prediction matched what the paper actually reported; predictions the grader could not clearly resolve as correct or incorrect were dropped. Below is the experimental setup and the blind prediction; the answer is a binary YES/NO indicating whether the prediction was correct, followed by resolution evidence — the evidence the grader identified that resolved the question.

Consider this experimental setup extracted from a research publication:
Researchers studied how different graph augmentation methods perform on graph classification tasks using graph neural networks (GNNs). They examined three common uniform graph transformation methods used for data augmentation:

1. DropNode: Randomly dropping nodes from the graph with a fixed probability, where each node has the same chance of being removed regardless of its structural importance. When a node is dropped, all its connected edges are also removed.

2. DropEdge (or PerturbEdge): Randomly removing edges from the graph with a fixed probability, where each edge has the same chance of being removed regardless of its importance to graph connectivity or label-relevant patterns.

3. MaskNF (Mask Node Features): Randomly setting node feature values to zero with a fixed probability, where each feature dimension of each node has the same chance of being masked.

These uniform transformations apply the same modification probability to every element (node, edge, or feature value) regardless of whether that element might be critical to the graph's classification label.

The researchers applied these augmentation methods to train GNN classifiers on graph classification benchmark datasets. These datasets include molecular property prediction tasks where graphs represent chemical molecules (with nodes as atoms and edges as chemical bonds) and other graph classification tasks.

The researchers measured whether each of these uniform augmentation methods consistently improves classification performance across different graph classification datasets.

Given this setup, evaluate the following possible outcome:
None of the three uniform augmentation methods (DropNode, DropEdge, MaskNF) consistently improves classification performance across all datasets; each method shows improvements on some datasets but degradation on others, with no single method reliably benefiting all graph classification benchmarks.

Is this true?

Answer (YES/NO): YES